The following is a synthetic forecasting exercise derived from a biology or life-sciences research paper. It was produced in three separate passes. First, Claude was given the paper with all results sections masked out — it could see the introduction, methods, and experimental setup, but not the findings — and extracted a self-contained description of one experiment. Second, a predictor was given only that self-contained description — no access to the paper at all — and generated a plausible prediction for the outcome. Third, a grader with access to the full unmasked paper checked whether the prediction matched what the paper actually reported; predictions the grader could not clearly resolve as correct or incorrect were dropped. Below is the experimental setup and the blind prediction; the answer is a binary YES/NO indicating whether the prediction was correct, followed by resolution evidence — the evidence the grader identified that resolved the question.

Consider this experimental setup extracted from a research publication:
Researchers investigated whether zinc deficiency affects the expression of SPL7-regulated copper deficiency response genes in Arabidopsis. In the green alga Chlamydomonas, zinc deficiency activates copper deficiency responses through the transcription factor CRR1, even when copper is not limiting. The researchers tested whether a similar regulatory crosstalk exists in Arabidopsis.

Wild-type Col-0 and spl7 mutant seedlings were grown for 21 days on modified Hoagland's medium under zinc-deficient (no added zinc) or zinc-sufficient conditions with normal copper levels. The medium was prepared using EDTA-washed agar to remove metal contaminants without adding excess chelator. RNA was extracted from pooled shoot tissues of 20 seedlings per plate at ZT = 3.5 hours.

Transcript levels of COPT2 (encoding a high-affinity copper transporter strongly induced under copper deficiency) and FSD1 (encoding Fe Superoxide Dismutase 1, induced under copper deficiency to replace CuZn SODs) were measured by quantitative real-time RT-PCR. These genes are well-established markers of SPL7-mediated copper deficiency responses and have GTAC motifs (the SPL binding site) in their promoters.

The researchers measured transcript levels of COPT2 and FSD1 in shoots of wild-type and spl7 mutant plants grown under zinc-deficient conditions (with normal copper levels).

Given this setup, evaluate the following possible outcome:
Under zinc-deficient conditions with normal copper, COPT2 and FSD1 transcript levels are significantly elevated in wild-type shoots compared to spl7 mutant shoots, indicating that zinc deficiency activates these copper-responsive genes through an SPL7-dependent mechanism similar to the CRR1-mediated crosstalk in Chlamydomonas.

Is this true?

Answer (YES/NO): NO